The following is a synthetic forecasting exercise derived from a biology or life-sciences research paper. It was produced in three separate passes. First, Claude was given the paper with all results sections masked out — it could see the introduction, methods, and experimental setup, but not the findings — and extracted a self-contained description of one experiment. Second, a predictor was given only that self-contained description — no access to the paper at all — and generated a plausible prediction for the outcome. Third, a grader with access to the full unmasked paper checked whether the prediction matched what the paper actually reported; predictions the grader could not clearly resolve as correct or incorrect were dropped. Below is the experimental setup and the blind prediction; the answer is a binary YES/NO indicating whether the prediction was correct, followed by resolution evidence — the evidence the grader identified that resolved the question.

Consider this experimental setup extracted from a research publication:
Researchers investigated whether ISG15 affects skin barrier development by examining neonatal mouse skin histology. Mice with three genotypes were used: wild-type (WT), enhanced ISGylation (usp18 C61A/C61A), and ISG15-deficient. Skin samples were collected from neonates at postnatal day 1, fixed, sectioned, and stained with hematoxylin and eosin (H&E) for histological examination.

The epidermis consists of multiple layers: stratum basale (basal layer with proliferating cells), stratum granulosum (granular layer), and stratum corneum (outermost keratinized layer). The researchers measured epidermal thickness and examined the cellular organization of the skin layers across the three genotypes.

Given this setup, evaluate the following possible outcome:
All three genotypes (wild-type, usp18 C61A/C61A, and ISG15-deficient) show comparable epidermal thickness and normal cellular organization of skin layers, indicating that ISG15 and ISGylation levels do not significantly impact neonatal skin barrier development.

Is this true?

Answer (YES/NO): NO